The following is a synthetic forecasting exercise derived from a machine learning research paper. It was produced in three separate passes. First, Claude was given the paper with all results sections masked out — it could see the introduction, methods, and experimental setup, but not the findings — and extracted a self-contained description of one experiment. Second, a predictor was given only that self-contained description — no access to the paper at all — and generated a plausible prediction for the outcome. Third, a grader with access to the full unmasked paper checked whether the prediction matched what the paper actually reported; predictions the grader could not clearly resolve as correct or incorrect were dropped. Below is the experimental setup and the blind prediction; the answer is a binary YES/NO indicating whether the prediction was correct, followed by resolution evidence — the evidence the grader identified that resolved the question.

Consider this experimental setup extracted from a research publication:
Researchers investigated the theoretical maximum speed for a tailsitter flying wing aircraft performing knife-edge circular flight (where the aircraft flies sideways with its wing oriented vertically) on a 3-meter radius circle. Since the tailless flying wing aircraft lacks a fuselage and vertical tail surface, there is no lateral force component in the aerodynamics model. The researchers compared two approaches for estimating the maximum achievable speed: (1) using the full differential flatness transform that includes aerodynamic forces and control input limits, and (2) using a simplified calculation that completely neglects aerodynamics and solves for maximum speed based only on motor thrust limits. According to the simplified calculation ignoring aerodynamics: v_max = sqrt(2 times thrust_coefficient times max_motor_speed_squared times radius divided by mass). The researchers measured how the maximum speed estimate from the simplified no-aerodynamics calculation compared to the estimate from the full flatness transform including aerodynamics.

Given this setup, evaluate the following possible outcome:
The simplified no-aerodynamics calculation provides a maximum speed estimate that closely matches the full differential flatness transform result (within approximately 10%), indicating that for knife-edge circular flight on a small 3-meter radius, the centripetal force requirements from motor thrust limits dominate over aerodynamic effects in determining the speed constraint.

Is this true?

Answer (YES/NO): YES